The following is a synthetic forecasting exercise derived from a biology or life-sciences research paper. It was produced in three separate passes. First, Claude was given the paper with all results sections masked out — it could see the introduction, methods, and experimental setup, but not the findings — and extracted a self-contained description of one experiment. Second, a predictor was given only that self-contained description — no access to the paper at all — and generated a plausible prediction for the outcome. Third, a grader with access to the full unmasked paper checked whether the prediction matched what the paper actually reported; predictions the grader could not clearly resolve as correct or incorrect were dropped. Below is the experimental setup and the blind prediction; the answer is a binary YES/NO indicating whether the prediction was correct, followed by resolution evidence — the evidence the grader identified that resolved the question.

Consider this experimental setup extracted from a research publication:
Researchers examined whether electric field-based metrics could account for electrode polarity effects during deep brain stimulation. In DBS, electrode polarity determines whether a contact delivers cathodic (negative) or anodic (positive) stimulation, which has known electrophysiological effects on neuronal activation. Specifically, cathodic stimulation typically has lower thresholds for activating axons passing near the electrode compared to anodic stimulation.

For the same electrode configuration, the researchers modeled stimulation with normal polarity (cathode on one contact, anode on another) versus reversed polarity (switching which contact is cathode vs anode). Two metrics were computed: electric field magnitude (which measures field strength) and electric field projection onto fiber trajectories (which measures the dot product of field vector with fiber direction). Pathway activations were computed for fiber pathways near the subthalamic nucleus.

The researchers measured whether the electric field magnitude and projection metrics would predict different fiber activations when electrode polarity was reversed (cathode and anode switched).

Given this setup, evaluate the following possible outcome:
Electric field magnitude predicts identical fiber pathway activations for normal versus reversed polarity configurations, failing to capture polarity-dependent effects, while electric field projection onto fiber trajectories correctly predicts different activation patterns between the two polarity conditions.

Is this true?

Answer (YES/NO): NO